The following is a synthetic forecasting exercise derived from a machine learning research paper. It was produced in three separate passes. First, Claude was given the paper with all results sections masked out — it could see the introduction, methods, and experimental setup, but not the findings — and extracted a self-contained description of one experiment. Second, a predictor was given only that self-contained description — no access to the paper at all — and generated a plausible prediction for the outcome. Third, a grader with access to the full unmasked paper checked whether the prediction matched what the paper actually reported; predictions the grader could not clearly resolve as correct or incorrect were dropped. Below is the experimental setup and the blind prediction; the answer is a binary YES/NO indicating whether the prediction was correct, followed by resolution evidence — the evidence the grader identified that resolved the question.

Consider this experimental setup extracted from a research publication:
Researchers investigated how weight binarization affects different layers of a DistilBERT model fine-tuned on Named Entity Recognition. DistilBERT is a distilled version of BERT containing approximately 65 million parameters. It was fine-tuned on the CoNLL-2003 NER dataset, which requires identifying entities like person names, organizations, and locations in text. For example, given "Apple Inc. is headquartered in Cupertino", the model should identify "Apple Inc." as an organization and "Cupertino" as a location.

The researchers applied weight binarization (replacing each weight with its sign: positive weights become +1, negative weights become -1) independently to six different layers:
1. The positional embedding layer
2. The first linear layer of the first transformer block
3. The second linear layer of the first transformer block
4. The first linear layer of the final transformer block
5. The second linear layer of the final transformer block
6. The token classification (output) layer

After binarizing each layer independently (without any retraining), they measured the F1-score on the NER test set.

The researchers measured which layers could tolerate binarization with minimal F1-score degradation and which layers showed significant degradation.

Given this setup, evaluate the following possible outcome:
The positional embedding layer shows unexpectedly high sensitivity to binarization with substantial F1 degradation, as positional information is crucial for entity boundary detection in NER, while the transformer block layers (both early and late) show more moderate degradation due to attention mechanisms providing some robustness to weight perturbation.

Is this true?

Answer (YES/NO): NO